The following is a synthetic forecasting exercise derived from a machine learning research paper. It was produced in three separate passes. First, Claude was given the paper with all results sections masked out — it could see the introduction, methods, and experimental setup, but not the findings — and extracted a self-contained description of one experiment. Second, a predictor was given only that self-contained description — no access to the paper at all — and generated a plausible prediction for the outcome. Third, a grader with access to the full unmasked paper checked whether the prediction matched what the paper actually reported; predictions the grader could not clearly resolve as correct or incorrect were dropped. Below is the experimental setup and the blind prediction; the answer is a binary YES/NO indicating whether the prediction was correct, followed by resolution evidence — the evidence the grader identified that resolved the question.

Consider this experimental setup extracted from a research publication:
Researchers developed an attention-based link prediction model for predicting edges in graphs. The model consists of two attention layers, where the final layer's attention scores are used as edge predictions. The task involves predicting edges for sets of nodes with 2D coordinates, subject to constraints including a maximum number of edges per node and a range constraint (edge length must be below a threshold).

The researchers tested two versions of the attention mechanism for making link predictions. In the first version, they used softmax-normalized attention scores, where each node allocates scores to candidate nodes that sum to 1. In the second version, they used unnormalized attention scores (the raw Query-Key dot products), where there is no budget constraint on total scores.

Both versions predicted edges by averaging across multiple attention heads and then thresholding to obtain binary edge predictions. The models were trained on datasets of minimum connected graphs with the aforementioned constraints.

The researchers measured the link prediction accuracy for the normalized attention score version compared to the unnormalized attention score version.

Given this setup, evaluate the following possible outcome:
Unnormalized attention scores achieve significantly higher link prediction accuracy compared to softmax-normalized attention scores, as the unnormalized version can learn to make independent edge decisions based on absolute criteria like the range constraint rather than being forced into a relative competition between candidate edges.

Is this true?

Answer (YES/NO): NO